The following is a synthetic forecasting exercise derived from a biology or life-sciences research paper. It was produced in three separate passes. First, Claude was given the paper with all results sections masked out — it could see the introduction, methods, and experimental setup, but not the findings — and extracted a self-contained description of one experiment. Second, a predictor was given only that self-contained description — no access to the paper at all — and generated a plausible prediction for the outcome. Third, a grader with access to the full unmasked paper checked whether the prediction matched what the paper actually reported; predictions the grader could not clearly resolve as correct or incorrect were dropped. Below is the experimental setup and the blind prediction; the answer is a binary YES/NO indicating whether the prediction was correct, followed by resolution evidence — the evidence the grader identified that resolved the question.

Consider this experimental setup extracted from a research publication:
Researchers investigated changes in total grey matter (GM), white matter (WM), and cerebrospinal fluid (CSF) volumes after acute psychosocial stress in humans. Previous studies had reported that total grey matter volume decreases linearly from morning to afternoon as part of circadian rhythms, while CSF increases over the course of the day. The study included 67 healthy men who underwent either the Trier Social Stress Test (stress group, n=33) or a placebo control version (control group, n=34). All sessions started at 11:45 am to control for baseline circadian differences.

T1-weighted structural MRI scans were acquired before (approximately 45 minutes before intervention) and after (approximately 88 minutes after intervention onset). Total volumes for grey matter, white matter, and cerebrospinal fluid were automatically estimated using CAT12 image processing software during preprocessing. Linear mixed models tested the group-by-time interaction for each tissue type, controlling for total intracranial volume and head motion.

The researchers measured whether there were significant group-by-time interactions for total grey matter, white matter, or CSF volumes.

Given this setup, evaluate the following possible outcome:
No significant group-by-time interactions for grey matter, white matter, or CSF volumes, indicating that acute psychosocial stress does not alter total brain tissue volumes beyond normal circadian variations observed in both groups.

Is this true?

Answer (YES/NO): NO